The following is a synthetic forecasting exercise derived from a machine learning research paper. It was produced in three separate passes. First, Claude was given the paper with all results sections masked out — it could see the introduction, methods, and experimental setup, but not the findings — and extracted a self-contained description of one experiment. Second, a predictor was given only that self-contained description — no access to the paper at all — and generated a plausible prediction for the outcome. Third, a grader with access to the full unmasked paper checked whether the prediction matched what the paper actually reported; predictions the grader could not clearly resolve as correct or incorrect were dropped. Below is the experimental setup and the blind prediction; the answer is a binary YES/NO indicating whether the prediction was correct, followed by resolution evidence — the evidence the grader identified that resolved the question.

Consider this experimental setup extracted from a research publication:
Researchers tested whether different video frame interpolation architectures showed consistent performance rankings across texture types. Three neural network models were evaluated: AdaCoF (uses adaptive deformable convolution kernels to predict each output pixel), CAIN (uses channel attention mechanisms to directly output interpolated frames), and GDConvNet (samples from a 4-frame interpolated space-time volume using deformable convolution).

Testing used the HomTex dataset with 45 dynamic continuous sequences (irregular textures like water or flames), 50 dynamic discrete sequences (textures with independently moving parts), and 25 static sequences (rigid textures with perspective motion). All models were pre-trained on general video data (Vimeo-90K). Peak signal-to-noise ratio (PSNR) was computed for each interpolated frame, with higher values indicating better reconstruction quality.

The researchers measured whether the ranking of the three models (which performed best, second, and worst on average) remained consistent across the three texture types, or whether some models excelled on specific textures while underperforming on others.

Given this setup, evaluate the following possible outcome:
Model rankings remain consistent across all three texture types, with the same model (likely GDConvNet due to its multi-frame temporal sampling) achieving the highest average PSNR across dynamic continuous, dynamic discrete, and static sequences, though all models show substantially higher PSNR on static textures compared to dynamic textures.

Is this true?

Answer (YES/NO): YES